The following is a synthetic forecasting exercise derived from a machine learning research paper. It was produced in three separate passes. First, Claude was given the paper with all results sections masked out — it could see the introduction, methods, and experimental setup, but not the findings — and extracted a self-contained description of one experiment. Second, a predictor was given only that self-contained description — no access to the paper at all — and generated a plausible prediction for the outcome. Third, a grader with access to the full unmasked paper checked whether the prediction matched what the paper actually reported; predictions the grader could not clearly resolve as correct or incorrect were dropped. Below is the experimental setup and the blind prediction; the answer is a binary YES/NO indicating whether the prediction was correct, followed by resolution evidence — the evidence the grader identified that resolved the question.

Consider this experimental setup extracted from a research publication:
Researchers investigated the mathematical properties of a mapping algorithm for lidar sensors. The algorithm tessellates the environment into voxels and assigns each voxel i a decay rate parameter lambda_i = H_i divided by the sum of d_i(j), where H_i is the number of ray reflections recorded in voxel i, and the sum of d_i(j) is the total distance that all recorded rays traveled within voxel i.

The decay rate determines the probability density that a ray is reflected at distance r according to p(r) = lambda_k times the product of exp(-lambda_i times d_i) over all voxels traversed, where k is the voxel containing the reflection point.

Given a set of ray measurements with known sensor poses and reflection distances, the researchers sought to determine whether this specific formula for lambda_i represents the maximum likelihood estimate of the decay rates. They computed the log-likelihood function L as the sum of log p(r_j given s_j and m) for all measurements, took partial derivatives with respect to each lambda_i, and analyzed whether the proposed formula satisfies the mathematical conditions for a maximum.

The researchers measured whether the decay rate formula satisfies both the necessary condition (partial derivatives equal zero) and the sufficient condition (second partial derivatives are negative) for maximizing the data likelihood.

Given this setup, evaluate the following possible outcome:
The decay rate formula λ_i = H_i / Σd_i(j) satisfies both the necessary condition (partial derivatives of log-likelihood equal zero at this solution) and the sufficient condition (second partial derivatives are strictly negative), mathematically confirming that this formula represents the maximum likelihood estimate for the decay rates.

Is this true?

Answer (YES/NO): YES